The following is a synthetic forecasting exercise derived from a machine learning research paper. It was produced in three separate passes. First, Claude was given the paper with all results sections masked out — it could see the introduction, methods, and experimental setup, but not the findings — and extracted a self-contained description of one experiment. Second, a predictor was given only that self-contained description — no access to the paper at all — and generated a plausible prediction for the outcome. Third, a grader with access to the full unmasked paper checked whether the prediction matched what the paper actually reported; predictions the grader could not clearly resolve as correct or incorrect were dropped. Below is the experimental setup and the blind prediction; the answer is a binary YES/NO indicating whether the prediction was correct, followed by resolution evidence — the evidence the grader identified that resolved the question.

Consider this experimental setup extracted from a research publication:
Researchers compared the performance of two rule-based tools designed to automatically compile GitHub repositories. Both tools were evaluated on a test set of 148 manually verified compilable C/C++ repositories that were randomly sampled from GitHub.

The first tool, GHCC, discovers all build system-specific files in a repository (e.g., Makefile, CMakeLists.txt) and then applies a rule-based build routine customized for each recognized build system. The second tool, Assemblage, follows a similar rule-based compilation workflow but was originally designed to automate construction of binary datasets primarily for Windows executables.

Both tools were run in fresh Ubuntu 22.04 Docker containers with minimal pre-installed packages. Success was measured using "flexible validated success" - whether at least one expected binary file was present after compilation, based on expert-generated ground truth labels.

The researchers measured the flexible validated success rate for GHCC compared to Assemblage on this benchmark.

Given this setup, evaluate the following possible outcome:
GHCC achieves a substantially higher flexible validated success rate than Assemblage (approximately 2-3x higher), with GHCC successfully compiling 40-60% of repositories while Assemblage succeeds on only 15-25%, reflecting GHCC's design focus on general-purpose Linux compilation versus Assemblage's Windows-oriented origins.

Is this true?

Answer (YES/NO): NO